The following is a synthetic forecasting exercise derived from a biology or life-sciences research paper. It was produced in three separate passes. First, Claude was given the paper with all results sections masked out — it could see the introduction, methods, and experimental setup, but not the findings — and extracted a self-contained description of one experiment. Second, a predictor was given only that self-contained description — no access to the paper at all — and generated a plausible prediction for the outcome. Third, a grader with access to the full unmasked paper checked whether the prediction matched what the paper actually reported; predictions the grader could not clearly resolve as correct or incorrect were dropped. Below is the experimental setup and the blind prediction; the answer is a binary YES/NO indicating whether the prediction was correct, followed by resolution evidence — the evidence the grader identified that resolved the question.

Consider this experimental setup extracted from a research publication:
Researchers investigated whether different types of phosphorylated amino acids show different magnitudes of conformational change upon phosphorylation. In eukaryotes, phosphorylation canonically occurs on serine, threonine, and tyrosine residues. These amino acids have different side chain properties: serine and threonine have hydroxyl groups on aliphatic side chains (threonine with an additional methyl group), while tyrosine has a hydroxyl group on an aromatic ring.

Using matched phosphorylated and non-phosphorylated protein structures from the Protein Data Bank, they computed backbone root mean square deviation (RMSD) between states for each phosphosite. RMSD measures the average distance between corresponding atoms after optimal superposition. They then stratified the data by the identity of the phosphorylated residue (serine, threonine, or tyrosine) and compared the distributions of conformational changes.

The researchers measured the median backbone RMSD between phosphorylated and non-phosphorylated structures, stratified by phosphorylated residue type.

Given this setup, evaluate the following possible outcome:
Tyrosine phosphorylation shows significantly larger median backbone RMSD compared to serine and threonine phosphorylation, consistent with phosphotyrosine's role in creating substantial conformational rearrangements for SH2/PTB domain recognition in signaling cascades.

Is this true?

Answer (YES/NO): NO